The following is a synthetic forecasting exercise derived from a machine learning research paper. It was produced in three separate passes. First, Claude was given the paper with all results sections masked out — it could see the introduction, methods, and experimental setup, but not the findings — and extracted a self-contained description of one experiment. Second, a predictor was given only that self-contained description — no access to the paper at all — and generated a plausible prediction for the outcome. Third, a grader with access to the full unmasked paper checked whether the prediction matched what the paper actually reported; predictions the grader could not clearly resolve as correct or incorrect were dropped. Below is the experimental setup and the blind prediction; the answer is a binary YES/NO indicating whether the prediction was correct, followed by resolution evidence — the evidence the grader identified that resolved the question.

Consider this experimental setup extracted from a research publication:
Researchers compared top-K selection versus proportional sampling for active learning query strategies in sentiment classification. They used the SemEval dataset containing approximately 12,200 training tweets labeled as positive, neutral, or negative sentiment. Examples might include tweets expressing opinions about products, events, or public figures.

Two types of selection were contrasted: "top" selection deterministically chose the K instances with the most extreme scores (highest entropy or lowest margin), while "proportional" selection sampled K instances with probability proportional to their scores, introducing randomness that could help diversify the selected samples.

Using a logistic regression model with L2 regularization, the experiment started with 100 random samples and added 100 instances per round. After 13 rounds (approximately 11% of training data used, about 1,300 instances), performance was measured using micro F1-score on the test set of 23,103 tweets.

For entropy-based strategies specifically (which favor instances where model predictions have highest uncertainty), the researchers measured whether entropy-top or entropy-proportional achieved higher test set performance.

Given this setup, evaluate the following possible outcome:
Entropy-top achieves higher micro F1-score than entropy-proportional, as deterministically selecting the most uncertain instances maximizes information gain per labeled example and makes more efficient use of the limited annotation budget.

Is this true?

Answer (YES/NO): NO